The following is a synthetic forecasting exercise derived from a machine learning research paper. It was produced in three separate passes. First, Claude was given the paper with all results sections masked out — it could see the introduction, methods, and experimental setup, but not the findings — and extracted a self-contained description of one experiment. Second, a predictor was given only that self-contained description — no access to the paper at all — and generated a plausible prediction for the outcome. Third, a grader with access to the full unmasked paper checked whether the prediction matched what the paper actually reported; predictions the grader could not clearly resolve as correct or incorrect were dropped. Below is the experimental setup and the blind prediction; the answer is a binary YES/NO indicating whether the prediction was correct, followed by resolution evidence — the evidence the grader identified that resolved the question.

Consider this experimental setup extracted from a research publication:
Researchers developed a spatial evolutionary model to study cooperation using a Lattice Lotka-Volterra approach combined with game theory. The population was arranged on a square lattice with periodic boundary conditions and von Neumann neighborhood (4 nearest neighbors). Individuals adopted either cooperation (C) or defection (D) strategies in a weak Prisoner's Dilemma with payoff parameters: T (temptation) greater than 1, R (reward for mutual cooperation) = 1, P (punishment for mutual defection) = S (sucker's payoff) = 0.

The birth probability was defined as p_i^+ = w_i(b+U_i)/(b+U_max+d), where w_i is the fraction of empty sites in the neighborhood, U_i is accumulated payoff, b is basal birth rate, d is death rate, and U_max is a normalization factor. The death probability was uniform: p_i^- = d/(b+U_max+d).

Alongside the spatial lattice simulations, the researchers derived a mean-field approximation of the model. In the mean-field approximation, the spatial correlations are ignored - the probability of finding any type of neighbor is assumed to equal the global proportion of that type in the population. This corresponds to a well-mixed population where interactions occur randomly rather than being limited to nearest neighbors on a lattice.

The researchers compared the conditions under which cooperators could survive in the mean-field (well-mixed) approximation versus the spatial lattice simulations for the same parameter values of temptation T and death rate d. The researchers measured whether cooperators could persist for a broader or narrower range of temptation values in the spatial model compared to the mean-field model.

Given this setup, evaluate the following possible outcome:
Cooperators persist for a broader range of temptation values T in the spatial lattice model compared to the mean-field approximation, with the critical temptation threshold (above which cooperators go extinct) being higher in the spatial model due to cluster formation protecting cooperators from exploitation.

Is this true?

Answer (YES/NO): YES